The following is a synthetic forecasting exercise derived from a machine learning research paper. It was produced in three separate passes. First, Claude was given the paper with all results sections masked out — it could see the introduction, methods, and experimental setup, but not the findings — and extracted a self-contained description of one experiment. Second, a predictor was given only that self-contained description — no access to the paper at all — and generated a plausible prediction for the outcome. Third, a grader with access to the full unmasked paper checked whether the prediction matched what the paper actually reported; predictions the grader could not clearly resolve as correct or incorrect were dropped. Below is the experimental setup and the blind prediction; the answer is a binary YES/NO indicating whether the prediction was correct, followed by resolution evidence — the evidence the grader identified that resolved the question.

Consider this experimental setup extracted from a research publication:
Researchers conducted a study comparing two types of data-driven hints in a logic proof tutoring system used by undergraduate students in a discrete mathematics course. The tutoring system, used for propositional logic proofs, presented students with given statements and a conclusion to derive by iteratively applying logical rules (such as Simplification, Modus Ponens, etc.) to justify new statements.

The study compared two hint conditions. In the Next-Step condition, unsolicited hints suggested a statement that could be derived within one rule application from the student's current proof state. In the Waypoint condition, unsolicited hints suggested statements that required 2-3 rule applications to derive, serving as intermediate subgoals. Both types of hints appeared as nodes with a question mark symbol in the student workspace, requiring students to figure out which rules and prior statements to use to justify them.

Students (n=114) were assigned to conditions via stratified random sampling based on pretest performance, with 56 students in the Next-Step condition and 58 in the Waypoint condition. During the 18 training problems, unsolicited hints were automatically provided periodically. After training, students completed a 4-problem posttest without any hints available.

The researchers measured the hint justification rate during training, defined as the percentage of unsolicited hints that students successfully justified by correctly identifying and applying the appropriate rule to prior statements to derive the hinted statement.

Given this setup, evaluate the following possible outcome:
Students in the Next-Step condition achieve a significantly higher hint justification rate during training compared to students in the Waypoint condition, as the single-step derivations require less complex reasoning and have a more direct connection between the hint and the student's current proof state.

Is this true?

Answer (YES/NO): YES